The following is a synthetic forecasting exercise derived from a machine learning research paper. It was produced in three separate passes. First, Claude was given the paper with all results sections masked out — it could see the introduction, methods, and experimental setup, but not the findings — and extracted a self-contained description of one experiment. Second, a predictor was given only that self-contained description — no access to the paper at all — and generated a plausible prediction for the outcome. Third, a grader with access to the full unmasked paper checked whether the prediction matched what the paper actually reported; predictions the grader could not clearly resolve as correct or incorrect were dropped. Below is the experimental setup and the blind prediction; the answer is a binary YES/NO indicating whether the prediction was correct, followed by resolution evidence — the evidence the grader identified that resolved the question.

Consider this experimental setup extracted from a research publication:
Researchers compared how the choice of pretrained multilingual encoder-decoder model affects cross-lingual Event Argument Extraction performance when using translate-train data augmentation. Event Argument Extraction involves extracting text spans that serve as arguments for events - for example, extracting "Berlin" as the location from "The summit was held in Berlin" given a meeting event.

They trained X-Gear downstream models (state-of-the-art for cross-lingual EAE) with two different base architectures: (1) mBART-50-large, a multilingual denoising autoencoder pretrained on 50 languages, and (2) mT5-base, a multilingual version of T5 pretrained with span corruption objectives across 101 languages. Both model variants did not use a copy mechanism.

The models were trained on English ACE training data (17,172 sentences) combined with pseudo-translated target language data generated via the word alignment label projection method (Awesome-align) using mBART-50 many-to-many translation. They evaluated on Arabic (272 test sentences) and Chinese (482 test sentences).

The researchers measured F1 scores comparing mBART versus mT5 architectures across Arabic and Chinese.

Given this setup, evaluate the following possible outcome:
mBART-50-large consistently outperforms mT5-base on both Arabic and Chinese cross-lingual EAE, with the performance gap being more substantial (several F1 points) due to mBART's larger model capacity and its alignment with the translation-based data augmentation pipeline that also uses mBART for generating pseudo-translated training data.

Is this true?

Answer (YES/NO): NO